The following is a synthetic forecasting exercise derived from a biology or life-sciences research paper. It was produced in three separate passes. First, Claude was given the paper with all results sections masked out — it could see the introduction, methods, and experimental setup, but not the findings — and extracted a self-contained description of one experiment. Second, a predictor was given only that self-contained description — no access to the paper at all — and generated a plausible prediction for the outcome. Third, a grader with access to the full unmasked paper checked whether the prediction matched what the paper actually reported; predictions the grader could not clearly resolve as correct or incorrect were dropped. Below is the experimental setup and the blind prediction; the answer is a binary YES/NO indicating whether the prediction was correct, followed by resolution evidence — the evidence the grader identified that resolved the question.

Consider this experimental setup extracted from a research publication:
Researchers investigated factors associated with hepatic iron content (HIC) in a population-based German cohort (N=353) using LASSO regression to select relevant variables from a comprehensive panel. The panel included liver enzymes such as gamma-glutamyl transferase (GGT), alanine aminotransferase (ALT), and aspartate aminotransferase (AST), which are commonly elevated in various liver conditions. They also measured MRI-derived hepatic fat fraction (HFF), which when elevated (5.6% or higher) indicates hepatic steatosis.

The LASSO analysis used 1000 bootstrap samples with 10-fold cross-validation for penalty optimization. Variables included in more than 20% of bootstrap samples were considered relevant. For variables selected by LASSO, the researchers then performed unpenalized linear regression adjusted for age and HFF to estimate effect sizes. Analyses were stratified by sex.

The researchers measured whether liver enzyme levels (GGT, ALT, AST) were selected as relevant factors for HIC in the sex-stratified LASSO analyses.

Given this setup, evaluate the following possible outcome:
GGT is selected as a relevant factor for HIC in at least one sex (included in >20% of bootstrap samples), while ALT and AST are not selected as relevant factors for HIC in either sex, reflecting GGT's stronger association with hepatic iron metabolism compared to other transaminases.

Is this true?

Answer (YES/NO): NO